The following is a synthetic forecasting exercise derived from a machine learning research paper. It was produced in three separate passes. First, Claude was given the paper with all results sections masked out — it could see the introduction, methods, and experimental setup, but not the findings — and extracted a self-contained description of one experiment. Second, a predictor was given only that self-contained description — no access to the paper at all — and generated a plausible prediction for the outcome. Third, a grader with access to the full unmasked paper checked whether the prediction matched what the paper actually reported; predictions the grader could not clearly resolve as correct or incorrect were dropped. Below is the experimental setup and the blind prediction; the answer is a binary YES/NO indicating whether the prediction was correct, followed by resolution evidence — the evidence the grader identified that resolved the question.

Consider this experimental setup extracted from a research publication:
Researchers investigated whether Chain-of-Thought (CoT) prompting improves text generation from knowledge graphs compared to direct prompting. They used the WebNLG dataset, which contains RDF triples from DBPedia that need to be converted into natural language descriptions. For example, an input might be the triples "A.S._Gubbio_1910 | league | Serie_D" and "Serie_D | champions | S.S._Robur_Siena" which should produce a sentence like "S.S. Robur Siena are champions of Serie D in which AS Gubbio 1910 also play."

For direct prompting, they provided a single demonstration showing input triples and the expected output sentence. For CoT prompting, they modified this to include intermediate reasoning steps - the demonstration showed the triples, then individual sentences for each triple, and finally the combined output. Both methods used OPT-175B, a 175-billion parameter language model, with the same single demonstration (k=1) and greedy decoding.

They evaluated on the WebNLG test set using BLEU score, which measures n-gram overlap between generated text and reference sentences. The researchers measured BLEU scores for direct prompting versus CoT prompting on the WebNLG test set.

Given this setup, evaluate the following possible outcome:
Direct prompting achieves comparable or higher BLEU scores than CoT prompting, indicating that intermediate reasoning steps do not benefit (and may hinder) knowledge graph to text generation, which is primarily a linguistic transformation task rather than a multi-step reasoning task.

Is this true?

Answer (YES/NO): YES